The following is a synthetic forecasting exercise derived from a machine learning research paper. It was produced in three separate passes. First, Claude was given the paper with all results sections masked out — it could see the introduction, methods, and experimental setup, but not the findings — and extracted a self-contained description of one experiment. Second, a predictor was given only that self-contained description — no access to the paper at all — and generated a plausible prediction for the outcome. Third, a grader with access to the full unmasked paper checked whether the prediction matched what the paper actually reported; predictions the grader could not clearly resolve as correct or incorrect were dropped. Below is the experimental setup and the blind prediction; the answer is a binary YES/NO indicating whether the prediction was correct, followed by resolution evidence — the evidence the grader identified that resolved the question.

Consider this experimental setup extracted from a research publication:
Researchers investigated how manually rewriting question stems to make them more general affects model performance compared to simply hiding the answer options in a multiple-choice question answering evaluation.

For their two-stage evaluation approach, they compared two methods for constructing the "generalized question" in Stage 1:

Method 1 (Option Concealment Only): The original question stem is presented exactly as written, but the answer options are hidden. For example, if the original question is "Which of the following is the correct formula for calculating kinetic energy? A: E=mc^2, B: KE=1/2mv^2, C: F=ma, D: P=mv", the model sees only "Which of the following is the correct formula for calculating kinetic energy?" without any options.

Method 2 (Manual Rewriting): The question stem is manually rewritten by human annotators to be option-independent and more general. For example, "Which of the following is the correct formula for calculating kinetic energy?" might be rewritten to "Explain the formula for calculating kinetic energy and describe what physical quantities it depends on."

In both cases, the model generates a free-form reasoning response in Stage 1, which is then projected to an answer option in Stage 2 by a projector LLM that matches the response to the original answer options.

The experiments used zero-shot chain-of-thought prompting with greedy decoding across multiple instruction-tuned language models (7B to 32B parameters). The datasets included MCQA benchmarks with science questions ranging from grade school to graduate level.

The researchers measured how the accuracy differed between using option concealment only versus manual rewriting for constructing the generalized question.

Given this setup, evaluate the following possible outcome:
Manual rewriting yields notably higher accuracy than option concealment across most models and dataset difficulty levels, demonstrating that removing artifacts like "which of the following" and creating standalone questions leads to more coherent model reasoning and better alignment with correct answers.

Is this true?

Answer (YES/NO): NO